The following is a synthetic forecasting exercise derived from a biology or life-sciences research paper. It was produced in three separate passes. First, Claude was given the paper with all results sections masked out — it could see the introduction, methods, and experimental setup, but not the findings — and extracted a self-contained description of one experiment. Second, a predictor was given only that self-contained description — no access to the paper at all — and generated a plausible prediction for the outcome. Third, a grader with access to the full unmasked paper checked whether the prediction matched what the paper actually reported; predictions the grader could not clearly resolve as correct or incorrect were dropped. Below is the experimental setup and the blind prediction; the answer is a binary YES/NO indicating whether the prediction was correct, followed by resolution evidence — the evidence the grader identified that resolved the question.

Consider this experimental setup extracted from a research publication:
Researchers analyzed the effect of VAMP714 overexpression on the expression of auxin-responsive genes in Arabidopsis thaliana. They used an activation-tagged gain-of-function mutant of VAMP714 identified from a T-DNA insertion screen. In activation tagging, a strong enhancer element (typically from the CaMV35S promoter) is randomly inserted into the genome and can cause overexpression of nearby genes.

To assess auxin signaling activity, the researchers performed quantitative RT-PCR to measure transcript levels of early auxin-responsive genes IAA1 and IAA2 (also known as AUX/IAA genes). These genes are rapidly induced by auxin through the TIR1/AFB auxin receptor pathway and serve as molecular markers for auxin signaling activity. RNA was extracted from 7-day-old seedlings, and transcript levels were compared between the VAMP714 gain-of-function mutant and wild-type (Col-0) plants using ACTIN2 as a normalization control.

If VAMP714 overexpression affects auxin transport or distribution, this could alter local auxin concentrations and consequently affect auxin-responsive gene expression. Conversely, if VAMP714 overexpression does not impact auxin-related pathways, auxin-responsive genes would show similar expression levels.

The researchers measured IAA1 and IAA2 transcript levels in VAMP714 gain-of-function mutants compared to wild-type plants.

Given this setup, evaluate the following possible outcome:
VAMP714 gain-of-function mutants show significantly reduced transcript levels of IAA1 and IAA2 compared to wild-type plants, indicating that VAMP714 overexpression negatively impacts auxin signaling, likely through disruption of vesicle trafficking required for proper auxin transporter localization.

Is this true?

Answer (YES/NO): YES